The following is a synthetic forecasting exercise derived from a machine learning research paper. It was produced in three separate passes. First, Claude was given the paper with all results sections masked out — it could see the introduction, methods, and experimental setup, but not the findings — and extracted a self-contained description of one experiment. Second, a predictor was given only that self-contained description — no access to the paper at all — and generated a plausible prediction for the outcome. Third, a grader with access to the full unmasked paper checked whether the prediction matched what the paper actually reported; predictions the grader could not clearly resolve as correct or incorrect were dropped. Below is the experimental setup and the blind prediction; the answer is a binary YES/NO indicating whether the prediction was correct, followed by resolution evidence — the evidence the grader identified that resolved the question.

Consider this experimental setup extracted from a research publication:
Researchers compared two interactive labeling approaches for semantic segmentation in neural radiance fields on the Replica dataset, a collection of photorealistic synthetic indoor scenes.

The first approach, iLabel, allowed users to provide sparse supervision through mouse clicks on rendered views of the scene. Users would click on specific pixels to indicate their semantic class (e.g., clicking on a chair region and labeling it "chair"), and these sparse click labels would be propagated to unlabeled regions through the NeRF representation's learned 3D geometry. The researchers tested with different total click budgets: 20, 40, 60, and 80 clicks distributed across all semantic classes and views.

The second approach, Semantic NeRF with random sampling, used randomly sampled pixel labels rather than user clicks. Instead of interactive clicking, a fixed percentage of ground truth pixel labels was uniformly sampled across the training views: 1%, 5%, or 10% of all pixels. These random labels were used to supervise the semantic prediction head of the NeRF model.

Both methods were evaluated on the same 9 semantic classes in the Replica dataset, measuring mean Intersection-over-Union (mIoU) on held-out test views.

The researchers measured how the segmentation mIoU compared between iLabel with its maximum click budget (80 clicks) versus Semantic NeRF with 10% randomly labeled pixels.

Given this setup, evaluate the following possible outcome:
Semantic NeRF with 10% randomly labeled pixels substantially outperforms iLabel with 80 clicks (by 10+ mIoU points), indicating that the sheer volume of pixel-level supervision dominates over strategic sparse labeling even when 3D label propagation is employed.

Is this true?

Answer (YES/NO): NO